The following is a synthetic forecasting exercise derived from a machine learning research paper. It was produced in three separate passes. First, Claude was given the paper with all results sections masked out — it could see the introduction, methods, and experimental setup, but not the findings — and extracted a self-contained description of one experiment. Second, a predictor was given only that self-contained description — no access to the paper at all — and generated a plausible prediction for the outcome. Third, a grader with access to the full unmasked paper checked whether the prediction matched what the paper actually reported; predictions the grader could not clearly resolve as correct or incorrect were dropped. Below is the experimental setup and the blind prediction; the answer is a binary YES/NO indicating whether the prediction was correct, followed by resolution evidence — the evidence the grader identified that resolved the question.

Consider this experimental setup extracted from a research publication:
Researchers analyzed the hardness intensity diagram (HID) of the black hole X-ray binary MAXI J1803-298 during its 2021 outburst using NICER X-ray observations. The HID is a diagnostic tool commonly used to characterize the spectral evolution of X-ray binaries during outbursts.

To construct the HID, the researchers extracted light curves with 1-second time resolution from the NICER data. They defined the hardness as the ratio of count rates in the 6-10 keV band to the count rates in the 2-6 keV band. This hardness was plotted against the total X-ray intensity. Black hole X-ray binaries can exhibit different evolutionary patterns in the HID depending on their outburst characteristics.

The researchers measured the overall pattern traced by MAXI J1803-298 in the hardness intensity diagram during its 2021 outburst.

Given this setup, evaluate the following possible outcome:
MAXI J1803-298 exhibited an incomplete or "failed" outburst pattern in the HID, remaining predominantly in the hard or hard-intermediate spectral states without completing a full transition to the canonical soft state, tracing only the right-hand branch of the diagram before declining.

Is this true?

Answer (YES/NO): NO